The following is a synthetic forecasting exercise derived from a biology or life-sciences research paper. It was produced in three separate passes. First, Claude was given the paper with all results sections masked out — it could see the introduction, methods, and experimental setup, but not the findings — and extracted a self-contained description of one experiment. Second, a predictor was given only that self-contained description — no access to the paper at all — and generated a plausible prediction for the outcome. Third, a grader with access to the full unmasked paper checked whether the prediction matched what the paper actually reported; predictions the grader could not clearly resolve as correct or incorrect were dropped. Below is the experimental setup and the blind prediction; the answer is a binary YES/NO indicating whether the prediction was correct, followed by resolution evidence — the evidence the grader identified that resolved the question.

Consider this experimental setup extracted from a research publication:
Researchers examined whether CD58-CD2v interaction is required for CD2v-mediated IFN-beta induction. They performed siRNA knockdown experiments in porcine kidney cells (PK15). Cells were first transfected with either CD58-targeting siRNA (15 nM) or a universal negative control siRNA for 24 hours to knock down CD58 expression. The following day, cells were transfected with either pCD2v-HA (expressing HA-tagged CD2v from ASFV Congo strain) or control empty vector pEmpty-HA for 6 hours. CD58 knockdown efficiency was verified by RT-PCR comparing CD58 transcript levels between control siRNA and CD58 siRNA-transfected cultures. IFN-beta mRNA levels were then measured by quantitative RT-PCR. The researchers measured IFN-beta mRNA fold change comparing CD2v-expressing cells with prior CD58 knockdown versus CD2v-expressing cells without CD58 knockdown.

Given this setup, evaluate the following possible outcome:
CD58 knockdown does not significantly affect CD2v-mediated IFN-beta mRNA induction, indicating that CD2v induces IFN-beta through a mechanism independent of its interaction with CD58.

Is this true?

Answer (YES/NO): NO